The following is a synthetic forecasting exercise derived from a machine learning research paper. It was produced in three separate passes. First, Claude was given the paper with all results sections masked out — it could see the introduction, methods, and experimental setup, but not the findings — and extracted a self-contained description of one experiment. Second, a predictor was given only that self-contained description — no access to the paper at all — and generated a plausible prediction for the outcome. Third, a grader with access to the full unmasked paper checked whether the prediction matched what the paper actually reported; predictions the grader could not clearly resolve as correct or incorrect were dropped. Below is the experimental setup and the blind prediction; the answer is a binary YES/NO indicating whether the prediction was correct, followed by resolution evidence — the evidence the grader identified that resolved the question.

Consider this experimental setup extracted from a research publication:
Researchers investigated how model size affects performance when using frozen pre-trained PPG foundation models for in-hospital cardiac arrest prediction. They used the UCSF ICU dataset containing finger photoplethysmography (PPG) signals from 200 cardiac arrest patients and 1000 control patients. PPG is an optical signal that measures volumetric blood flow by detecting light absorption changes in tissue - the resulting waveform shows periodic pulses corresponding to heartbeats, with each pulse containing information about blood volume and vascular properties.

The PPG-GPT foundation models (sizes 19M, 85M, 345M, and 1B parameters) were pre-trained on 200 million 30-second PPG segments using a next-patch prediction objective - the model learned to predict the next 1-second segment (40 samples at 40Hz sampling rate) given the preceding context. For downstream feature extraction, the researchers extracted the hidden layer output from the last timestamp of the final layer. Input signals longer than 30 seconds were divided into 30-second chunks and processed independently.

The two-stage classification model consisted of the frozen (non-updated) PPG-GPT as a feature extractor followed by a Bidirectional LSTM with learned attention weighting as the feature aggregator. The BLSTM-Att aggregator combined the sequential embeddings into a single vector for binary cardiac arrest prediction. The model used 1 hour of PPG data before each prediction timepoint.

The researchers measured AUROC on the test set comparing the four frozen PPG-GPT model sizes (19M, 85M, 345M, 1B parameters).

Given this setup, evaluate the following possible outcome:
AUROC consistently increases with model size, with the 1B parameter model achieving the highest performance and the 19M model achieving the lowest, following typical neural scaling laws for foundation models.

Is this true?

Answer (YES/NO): NO